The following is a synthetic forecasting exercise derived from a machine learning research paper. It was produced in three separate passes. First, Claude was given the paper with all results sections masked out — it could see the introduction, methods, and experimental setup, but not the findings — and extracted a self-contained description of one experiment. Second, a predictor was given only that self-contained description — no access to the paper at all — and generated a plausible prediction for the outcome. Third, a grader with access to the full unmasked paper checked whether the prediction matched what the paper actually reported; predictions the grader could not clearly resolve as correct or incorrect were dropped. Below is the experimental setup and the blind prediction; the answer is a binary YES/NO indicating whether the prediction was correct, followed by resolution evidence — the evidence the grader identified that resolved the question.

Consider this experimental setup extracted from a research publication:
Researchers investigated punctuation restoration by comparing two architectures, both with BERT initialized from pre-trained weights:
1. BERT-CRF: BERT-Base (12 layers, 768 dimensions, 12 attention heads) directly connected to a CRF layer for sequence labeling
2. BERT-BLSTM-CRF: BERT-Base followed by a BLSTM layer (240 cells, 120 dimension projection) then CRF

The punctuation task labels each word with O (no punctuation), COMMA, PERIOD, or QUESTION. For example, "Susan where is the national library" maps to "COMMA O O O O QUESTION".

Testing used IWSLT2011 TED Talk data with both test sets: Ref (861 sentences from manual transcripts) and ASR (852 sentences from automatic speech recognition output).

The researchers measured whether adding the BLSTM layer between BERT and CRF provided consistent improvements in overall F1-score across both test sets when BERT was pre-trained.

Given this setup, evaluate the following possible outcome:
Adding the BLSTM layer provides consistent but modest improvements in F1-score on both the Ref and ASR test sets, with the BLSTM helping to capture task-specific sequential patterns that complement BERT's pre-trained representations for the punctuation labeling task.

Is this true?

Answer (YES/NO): YES